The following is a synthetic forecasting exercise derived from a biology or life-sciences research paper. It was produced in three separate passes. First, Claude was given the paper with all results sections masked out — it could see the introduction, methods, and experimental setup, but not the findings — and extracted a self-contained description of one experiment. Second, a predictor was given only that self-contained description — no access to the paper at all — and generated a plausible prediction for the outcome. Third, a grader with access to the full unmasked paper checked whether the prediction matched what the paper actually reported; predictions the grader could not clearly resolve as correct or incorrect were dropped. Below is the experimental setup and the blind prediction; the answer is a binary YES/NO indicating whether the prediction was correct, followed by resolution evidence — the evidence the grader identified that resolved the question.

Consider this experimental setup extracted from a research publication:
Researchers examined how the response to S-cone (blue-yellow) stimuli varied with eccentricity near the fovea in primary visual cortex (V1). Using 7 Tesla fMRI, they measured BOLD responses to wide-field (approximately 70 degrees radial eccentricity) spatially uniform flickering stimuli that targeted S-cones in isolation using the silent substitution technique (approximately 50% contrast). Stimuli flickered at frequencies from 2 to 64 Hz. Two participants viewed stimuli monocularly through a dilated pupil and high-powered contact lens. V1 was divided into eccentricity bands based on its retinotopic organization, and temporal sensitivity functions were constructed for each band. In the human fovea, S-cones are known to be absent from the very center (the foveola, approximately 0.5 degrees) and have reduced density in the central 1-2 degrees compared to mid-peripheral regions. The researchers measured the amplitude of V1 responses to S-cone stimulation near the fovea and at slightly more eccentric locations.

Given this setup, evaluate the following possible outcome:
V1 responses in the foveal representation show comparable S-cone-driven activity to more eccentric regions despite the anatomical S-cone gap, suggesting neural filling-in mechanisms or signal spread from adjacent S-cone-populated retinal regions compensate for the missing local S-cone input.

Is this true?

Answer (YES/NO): NO